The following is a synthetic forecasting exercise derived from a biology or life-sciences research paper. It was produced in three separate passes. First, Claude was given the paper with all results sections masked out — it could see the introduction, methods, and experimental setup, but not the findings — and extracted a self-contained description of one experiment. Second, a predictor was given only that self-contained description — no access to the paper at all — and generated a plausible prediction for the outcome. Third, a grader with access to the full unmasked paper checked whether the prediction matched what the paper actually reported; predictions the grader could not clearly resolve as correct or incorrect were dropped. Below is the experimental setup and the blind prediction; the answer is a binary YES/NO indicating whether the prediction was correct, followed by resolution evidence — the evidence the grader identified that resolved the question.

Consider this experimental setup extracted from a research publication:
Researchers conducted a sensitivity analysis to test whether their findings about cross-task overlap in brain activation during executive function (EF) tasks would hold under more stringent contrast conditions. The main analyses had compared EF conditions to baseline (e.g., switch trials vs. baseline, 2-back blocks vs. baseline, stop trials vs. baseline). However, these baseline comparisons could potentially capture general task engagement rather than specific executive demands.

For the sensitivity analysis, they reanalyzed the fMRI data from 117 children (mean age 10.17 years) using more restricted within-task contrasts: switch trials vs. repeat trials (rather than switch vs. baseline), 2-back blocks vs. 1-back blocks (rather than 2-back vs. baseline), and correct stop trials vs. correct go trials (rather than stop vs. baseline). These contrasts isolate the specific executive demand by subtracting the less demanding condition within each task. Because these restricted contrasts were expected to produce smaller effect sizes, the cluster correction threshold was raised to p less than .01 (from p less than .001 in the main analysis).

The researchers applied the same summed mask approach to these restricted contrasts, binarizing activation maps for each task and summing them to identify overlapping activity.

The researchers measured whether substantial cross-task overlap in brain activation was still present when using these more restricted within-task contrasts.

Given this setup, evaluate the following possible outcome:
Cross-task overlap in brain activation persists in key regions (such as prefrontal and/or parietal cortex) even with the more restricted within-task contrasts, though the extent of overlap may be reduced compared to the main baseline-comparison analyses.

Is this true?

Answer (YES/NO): YES